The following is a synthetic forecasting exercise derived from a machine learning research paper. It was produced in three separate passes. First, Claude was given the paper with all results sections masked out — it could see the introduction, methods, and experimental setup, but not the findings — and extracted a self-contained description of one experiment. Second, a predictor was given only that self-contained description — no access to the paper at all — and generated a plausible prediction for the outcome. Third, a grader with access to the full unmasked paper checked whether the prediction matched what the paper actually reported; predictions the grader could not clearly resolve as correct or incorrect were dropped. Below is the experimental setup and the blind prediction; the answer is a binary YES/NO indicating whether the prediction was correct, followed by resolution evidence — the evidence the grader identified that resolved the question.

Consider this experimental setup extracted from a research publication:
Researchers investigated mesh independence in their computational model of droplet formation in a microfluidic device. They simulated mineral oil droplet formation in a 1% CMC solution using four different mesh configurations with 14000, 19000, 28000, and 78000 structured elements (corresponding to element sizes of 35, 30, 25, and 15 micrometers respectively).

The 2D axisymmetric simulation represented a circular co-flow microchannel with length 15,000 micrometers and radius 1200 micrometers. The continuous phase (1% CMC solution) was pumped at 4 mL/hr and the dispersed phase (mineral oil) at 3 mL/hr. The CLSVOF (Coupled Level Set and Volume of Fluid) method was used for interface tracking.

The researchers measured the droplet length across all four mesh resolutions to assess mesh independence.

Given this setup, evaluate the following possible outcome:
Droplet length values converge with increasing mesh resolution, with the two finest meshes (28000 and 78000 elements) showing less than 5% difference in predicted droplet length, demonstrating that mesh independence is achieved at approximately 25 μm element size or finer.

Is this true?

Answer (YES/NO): NO